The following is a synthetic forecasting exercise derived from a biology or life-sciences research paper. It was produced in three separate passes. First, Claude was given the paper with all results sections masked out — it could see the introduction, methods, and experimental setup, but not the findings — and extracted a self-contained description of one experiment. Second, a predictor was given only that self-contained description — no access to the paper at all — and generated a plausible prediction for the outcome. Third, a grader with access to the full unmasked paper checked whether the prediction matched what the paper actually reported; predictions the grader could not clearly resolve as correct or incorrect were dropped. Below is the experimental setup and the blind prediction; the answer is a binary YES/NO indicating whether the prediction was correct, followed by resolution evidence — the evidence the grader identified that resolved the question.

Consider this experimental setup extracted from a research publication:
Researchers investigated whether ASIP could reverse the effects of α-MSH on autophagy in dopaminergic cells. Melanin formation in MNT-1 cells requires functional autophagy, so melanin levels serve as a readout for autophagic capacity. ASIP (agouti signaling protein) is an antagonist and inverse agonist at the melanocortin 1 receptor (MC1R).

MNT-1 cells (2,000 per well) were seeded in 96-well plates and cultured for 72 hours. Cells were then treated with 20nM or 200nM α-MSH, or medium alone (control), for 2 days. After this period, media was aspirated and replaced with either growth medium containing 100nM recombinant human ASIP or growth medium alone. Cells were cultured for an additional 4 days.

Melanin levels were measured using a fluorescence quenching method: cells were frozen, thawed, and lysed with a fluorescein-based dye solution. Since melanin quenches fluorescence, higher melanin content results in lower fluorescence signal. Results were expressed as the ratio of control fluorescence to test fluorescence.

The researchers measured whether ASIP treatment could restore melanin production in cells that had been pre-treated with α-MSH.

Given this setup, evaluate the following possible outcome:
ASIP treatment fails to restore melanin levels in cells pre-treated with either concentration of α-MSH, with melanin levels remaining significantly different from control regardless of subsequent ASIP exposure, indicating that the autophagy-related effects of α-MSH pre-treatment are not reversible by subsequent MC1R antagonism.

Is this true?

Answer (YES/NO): NO